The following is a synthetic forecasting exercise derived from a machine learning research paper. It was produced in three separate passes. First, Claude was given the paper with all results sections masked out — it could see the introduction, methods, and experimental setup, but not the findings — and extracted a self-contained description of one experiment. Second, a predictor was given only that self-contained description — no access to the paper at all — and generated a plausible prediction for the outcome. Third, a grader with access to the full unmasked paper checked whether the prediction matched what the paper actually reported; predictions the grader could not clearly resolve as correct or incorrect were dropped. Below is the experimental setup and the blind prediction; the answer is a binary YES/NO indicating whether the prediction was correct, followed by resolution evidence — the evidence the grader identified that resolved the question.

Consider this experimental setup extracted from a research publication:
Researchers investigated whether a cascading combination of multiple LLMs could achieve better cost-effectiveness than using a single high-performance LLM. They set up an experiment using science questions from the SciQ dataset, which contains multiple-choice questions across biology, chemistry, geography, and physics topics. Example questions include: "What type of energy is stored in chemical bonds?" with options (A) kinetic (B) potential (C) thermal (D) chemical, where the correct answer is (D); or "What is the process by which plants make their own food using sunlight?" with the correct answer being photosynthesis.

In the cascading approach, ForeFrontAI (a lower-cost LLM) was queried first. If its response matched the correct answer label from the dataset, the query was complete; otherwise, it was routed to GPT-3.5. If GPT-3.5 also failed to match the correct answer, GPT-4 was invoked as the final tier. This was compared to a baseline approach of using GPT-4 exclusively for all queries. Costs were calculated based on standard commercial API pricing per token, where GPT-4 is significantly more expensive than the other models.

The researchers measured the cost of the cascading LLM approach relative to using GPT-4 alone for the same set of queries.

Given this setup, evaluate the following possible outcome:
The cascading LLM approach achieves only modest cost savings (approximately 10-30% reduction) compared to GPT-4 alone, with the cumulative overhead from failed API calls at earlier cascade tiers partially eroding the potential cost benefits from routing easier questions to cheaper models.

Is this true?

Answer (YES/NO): NO